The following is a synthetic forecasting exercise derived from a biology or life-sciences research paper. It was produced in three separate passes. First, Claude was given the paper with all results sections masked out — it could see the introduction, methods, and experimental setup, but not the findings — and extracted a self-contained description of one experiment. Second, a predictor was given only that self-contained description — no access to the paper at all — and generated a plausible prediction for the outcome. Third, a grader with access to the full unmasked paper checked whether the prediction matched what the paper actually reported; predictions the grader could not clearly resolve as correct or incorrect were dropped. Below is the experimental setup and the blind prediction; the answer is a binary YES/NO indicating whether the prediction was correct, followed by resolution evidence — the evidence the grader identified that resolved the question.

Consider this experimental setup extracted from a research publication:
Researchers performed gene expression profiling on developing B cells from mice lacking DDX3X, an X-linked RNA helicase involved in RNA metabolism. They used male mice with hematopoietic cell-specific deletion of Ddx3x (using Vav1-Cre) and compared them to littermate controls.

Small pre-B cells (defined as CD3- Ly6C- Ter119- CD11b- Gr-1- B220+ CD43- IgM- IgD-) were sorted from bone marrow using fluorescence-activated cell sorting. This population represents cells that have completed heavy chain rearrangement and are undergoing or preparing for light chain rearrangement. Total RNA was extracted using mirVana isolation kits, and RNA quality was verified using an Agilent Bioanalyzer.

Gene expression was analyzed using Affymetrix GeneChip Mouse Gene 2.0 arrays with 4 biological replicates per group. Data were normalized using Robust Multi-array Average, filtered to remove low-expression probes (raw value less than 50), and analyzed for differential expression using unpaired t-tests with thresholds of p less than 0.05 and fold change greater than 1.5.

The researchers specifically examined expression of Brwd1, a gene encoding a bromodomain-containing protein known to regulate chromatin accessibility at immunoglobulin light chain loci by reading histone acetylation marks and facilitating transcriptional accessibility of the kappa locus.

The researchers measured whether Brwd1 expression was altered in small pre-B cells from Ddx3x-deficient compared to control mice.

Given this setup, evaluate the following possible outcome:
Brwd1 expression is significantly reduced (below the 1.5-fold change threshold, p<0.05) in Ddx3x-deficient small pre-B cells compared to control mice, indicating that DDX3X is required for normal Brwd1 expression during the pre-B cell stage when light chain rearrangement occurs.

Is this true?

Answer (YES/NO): YES